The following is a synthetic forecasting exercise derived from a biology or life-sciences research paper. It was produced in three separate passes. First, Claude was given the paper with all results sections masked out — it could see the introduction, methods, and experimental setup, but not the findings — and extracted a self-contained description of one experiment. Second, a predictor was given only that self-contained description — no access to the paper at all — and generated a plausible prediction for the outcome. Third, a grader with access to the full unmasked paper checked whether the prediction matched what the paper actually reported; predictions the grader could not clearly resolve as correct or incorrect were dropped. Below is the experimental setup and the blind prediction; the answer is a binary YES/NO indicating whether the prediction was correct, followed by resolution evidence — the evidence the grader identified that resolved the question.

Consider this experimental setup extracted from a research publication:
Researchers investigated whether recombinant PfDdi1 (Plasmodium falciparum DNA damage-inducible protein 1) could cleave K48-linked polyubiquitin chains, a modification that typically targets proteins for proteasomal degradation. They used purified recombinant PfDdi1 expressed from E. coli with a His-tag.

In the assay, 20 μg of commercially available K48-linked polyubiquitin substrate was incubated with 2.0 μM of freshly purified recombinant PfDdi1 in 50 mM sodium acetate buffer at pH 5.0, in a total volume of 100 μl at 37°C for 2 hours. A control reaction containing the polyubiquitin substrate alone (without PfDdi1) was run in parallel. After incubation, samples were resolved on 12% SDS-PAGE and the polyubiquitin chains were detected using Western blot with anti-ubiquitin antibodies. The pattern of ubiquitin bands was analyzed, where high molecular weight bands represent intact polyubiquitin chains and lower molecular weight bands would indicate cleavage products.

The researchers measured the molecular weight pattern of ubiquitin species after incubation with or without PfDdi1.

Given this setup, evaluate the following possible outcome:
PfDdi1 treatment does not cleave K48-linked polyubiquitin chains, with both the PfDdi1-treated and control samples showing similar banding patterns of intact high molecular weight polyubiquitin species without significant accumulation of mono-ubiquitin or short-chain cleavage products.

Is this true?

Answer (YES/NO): NO